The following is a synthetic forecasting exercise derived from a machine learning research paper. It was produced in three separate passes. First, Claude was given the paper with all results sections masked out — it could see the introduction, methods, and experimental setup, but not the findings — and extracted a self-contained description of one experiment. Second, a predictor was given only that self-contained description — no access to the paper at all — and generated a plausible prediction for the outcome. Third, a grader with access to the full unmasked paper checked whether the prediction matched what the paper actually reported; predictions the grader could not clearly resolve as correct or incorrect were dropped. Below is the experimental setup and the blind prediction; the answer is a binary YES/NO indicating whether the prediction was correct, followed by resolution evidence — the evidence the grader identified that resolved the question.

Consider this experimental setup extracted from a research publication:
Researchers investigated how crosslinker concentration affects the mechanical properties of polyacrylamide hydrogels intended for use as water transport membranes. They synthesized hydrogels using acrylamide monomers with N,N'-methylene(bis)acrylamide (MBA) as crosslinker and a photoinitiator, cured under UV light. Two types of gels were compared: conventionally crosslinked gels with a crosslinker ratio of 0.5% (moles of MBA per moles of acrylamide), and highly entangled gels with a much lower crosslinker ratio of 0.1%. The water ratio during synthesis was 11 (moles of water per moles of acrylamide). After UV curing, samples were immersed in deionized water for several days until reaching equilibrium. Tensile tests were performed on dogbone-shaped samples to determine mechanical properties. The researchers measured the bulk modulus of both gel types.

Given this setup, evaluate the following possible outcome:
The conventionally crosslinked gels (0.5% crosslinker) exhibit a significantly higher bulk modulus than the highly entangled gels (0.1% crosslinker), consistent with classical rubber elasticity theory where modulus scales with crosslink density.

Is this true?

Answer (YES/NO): NO